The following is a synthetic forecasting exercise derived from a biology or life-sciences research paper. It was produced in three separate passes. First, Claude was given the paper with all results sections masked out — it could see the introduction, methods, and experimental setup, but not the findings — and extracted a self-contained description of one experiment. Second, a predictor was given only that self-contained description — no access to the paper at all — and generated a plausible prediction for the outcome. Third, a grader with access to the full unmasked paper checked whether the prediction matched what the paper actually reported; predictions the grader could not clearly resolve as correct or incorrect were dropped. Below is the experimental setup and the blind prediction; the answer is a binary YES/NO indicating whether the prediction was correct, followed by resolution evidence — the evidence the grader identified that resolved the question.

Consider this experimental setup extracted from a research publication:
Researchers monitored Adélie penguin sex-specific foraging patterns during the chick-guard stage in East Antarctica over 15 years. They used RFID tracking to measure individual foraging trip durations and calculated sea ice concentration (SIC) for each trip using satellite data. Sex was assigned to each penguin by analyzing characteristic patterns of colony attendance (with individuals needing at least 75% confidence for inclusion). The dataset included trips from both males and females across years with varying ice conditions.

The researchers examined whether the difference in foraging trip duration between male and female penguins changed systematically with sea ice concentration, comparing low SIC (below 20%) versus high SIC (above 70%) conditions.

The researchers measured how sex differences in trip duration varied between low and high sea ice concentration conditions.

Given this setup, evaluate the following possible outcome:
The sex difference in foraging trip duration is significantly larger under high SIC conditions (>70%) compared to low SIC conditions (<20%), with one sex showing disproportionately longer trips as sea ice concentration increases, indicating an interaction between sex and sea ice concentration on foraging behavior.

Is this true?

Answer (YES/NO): YES